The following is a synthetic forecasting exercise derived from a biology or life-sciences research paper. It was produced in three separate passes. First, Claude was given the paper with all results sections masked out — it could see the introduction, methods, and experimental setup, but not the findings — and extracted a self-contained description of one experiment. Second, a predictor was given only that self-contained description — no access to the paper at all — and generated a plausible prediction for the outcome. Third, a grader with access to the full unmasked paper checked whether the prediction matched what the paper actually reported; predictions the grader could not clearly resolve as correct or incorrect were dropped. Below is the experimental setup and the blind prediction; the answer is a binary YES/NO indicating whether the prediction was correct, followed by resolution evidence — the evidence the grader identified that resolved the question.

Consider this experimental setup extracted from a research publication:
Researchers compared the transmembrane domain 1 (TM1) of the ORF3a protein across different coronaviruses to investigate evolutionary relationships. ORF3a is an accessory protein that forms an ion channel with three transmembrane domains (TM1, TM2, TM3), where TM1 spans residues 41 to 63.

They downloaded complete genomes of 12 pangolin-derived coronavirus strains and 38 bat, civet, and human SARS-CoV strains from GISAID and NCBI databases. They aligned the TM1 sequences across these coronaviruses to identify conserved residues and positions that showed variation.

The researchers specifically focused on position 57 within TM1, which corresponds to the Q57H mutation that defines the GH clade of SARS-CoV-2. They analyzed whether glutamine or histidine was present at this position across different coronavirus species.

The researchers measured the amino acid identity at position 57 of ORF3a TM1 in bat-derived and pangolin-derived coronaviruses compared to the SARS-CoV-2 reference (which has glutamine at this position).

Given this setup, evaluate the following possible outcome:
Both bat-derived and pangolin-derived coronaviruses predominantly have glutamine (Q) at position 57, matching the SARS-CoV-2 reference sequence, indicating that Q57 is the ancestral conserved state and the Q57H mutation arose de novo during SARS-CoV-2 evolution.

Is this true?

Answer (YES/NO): NO